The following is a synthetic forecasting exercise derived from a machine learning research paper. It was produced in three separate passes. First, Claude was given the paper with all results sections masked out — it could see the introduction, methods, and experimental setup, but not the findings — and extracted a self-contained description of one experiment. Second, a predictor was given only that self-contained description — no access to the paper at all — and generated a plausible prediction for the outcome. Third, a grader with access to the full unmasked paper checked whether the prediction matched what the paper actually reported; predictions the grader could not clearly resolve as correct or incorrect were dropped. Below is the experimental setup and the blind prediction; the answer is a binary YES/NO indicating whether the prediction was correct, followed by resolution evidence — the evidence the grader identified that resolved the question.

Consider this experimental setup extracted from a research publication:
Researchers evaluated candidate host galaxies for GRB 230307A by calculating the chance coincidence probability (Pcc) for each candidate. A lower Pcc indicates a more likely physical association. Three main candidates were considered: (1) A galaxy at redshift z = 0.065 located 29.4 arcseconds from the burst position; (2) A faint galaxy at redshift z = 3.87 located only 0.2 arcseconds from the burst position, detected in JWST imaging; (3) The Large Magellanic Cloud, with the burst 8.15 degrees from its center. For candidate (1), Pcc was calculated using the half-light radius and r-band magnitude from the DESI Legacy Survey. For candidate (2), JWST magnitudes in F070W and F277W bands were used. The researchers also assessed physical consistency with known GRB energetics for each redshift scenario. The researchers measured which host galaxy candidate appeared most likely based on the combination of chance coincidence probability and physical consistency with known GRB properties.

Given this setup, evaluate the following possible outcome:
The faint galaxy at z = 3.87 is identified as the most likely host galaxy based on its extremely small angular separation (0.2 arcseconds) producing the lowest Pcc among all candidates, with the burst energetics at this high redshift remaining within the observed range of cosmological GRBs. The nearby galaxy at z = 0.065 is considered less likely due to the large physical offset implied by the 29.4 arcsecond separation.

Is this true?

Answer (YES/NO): NO